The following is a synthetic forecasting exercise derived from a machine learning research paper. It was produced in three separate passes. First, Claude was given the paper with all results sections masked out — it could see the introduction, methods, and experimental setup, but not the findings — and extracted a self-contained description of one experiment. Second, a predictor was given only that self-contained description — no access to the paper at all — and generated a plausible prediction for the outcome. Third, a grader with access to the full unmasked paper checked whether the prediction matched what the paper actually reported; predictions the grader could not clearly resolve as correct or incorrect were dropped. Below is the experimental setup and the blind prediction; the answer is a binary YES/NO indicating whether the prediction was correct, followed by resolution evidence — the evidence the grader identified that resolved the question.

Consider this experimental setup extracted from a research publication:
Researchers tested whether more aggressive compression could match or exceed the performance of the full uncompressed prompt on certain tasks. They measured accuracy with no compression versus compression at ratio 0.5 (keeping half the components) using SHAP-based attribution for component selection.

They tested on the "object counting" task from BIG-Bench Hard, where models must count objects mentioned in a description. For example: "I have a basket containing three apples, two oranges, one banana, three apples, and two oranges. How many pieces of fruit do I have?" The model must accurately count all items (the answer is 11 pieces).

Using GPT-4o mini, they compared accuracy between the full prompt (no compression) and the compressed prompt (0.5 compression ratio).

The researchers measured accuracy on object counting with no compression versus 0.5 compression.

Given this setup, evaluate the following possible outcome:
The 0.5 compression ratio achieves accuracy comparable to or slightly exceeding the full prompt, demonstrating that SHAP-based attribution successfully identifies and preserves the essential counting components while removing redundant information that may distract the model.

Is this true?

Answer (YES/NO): NO